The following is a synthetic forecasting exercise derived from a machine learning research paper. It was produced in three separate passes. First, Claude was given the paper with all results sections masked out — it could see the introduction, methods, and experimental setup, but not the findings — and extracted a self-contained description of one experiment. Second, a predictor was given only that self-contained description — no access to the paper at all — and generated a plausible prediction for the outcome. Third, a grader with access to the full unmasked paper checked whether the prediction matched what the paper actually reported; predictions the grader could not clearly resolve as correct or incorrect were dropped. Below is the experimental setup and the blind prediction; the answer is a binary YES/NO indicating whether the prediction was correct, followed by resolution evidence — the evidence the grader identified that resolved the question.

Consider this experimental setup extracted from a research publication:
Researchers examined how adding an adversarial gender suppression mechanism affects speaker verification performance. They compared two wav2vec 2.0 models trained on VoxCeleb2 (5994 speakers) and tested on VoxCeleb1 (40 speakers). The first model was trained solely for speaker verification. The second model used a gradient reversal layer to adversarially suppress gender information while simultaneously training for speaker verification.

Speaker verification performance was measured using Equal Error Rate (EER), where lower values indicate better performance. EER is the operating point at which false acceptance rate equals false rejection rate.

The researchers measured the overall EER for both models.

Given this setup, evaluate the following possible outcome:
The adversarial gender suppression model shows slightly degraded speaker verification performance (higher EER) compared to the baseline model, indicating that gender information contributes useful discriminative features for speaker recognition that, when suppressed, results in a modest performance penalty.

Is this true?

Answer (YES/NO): YES